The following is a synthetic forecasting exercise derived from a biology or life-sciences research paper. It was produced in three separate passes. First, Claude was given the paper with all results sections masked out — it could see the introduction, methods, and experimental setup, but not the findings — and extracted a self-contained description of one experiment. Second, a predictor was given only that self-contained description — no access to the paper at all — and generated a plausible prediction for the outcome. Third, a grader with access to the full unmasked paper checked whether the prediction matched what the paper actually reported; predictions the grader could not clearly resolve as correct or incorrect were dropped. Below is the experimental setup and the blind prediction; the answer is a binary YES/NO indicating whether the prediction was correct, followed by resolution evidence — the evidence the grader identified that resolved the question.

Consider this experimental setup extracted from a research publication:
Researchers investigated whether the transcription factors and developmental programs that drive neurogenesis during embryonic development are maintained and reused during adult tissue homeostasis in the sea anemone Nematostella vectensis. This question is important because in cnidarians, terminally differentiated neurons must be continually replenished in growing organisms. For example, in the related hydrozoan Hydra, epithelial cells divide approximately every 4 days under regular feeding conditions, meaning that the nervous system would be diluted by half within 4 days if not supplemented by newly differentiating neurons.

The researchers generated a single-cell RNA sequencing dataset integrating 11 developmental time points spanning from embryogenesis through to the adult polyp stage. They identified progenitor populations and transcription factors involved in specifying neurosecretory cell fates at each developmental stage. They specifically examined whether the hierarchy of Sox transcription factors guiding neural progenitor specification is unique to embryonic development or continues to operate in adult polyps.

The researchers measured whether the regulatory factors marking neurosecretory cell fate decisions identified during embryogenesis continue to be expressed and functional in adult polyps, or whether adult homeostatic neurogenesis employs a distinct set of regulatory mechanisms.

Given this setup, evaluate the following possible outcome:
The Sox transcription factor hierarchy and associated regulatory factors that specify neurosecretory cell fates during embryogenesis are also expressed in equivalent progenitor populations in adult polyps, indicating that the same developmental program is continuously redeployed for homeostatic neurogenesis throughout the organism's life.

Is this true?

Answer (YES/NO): YES